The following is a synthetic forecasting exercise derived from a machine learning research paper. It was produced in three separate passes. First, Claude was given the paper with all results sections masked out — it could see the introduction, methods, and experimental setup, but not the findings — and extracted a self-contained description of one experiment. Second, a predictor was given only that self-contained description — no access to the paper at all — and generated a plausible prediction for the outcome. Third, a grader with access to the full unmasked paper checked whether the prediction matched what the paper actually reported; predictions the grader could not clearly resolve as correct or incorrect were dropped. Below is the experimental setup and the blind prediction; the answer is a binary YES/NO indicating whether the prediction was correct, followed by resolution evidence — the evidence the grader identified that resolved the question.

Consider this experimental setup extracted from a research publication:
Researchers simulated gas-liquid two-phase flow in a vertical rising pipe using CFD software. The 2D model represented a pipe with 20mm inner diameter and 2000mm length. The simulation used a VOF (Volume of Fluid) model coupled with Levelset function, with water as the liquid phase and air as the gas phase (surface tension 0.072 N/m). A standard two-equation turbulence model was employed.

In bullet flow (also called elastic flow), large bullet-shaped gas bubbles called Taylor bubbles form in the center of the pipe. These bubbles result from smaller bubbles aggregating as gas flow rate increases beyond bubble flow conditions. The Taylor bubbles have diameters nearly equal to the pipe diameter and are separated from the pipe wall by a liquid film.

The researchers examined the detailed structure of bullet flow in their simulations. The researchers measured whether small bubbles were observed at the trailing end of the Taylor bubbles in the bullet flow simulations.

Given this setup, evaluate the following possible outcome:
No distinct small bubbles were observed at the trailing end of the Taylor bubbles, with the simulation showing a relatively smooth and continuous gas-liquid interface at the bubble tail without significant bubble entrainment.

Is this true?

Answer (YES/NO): NO